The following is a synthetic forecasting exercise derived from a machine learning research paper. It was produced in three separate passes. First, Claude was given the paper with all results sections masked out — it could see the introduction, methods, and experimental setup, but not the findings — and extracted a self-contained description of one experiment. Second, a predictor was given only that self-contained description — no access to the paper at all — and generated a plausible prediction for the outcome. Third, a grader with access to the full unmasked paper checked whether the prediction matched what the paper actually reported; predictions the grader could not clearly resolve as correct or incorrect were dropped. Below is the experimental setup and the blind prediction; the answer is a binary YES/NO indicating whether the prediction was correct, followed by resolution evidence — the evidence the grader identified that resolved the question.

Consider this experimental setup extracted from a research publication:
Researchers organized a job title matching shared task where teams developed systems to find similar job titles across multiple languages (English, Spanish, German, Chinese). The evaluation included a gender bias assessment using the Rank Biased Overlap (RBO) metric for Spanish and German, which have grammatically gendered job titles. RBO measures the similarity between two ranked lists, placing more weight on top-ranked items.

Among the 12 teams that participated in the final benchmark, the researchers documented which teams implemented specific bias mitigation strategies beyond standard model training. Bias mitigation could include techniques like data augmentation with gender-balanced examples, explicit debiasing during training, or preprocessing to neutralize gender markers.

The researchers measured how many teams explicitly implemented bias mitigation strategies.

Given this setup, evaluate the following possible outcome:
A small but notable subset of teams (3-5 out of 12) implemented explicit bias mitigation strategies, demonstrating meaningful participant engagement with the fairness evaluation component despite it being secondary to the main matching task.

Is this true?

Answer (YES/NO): NO